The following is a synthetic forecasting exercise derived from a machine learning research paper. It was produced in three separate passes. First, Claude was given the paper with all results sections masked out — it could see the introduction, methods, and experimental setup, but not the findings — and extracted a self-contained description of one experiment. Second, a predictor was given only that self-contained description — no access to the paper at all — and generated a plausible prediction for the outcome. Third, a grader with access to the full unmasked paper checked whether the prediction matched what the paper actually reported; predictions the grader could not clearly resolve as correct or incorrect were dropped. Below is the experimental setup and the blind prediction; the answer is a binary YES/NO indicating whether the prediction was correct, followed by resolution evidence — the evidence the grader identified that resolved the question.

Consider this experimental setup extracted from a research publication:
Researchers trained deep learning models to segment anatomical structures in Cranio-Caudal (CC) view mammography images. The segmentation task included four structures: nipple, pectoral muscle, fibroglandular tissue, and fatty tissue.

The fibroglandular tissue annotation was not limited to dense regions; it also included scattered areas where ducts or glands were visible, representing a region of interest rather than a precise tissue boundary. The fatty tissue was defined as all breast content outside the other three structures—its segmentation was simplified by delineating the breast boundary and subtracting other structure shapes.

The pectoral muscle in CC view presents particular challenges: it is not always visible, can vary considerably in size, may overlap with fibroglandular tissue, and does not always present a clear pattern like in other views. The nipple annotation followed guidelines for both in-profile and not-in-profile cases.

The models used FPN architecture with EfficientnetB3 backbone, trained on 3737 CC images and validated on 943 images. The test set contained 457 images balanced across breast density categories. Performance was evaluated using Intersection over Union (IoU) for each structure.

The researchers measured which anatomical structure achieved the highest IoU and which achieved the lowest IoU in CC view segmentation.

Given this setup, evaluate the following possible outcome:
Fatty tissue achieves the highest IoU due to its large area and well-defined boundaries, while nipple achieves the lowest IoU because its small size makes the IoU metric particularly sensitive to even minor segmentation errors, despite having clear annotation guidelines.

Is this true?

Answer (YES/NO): NO